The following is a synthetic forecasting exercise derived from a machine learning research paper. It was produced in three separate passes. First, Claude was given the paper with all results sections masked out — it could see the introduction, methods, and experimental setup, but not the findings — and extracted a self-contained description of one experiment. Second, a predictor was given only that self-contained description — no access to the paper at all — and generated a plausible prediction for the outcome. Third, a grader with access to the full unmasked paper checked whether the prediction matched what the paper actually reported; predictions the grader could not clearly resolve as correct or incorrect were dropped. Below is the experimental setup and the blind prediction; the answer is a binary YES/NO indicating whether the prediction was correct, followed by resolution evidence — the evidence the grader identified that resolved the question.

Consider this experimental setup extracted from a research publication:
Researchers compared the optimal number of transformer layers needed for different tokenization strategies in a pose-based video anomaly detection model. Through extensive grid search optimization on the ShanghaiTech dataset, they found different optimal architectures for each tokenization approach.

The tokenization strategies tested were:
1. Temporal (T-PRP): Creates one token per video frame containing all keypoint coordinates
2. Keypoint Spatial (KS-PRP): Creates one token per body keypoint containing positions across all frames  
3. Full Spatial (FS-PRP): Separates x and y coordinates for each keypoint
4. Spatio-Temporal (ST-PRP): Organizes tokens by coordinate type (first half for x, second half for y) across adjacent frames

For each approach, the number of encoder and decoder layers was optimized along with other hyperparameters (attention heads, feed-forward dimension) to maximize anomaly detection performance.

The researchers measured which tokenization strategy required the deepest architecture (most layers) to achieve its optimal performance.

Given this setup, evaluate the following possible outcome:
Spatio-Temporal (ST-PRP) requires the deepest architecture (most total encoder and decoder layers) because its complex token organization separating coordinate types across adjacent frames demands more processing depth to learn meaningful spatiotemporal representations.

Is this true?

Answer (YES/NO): NO